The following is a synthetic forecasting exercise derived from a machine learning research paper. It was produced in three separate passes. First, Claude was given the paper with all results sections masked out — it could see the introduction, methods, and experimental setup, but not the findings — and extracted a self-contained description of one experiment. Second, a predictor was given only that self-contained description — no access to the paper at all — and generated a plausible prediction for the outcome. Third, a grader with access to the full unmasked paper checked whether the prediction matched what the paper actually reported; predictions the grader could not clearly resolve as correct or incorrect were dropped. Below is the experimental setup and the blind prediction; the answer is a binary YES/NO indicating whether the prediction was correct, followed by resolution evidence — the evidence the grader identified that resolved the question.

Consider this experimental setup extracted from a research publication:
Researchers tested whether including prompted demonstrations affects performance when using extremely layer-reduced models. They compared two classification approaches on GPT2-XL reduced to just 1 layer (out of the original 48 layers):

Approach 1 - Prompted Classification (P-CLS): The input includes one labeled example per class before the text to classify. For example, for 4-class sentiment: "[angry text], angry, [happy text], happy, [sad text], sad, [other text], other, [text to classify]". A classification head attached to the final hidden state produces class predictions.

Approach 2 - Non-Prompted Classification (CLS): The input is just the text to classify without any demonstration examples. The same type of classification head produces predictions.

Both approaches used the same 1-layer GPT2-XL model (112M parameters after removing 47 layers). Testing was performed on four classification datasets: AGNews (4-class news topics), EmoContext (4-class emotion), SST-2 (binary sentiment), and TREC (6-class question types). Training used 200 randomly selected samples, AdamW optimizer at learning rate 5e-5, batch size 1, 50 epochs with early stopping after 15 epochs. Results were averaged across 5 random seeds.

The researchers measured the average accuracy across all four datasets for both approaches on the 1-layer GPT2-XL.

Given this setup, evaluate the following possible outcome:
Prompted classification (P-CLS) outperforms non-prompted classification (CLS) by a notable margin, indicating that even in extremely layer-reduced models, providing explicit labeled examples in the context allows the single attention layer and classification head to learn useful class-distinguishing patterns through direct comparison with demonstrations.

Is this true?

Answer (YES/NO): NO